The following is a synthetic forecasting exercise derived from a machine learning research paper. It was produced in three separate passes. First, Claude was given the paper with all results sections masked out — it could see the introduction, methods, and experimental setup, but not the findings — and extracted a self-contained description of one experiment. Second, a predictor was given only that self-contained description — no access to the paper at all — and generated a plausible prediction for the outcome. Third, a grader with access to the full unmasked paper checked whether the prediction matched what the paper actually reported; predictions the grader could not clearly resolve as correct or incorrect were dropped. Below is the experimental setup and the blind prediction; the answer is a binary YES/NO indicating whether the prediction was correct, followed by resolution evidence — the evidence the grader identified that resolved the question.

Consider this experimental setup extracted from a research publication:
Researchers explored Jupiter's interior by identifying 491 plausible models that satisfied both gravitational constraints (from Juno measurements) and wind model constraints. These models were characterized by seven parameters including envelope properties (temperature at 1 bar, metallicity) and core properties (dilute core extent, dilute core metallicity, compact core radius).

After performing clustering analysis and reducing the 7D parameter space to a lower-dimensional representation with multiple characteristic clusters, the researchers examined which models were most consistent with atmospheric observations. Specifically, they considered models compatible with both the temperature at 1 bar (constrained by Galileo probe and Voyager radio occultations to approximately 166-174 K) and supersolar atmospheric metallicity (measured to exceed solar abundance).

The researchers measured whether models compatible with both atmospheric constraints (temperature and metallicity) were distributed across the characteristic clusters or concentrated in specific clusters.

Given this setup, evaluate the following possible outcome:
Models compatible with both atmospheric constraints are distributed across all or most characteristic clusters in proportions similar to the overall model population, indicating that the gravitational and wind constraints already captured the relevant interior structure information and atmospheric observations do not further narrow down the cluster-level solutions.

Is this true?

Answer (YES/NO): NO